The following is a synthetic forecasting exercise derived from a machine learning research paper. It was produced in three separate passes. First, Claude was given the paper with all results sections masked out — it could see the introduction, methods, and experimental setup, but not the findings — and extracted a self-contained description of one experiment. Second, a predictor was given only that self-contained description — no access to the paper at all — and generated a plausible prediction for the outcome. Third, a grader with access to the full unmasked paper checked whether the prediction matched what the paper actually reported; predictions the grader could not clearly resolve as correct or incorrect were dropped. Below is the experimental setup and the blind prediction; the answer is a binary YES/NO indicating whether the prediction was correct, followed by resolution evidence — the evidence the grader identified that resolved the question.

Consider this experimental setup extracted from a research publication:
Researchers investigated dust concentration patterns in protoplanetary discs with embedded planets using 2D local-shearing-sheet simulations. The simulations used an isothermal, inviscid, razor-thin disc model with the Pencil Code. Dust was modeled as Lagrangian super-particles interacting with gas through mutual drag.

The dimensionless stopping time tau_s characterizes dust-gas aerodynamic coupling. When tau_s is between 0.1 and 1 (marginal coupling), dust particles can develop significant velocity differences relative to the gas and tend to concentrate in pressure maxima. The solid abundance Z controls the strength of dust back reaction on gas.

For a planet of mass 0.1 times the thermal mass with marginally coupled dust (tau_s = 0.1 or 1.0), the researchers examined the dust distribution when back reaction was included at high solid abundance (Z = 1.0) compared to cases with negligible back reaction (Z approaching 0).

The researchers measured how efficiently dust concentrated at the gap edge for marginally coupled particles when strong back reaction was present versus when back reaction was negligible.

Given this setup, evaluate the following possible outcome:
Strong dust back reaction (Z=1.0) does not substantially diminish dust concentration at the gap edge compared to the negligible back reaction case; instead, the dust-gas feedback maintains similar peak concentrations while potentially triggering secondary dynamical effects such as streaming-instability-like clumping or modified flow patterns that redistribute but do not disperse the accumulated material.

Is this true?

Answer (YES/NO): NO